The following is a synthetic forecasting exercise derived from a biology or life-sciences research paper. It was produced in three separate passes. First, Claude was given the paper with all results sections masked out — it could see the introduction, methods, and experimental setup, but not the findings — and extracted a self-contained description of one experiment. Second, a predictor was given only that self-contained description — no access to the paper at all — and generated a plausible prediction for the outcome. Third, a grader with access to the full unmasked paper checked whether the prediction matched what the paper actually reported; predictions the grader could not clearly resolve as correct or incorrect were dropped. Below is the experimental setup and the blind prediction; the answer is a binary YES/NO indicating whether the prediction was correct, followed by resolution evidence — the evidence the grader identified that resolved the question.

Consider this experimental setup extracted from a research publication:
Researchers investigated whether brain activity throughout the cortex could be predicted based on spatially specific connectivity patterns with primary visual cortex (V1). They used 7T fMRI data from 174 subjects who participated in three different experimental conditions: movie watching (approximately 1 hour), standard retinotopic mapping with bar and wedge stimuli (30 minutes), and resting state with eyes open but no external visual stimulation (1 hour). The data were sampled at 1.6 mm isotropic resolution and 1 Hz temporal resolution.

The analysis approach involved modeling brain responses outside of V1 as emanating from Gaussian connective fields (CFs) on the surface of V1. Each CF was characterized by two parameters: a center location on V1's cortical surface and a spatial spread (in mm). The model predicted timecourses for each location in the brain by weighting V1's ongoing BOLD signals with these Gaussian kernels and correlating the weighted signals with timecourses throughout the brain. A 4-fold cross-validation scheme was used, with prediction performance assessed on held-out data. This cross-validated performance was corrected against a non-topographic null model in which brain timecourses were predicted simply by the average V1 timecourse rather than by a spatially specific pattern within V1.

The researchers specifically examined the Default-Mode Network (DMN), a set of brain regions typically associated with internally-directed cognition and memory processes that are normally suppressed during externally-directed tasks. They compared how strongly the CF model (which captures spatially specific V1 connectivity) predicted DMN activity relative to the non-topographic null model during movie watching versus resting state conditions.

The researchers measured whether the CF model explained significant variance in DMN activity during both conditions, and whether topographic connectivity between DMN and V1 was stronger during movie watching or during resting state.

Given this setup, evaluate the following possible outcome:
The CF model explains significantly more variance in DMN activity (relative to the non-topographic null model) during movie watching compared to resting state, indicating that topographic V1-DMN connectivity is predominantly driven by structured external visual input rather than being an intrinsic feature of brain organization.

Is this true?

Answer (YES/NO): NO